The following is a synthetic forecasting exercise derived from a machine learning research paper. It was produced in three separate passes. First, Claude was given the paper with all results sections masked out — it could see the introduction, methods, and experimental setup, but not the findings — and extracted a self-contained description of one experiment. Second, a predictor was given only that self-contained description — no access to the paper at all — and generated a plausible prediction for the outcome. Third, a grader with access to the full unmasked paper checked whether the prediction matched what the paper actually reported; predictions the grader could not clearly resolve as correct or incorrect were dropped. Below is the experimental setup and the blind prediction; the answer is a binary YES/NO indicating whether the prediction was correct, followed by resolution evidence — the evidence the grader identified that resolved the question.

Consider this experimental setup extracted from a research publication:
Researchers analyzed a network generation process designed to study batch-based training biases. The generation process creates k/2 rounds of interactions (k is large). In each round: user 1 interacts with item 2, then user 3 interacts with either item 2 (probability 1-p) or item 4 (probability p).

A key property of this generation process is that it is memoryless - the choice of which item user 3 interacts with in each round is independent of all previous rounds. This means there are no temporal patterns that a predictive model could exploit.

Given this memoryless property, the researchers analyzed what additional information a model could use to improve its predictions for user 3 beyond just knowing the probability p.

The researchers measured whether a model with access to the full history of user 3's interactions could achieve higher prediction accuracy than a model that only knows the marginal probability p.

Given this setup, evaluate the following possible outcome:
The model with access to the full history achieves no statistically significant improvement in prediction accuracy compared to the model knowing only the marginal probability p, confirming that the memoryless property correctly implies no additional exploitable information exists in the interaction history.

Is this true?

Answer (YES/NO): YES